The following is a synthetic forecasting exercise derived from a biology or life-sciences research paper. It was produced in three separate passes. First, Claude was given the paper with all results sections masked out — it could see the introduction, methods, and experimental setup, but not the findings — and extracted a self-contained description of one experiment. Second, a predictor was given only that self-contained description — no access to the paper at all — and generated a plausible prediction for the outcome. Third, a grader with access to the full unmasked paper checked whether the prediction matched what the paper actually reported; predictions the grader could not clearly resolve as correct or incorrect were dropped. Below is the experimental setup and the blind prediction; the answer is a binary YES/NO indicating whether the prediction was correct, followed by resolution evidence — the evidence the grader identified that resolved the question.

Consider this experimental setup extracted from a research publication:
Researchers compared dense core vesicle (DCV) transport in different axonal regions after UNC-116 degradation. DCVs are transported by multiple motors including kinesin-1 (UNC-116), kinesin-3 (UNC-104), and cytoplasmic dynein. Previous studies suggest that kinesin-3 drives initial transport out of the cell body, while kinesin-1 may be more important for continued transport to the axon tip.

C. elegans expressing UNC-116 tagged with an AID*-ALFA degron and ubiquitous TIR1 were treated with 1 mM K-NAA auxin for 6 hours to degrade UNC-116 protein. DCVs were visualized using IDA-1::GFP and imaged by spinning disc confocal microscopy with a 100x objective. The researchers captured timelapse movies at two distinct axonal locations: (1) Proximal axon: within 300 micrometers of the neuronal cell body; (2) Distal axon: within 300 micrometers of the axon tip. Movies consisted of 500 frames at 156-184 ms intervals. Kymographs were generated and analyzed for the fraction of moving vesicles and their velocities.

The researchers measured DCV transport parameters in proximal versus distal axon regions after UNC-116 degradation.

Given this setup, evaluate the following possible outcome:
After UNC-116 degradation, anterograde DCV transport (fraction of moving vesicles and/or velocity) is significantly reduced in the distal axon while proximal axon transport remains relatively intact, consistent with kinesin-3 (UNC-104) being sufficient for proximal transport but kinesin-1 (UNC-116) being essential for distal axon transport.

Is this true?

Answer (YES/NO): NO